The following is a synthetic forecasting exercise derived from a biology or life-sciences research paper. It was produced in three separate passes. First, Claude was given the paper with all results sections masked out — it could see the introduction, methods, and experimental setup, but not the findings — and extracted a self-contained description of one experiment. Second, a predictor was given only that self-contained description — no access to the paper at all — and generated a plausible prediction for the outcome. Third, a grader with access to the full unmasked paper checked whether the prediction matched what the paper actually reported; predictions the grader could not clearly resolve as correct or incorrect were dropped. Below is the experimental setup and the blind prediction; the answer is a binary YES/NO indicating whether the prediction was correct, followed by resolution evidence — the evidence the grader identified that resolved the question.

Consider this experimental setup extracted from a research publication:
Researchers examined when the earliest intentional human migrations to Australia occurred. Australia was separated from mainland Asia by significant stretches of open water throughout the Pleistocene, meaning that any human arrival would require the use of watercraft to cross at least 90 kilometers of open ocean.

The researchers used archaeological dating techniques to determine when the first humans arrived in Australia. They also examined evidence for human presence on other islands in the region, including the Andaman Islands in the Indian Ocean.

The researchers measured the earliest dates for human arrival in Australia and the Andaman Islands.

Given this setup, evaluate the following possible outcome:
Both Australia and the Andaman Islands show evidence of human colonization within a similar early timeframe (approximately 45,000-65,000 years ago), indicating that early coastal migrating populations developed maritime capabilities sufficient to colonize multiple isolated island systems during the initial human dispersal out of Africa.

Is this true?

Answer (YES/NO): YES